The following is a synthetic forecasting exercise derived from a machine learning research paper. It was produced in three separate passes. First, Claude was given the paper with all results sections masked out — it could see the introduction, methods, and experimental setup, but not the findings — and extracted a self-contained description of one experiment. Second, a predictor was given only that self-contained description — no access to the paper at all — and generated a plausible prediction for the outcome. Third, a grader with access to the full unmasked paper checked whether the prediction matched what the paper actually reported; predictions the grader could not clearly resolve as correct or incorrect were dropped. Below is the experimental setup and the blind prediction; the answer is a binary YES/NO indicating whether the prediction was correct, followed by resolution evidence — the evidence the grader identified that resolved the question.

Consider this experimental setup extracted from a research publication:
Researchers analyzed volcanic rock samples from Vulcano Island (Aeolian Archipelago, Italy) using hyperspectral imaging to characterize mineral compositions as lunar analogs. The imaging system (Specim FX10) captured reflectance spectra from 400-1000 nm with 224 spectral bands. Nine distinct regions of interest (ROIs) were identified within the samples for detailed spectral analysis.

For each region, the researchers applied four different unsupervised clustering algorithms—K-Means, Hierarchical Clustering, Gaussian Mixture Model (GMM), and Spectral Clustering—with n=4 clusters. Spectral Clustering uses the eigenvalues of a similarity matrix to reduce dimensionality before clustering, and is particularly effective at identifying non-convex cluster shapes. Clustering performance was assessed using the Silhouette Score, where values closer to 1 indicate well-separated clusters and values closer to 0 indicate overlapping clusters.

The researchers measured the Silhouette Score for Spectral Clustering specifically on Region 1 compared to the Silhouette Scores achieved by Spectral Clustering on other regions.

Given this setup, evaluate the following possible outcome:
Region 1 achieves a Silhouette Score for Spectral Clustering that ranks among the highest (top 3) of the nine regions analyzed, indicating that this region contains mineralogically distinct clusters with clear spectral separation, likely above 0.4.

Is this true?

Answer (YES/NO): NO